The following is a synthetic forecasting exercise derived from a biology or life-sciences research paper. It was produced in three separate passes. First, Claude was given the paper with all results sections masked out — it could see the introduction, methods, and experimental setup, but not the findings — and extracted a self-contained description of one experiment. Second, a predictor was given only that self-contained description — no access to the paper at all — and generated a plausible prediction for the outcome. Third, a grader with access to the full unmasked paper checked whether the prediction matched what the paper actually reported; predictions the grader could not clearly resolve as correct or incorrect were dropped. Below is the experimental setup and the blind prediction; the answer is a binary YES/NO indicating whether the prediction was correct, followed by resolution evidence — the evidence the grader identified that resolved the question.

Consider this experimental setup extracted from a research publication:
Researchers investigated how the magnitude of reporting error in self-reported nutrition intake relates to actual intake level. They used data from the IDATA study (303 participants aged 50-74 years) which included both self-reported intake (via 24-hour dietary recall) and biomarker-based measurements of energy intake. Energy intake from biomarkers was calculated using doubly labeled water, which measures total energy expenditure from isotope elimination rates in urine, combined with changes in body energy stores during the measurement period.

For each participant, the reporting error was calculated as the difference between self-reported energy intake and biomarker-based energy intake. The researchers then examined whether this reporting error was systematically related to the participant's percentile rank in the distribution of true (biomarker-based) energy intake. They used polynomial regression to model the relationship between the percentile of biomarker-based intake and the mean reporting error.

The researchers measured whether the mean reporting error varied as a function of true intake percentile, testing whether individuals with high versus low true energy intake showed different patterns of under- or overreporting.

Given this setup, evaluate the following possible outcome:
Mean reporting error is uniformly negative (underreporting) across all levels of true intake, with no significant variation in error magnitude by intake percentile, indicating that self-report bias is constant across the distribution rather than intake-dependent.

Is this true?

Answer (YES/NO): NO